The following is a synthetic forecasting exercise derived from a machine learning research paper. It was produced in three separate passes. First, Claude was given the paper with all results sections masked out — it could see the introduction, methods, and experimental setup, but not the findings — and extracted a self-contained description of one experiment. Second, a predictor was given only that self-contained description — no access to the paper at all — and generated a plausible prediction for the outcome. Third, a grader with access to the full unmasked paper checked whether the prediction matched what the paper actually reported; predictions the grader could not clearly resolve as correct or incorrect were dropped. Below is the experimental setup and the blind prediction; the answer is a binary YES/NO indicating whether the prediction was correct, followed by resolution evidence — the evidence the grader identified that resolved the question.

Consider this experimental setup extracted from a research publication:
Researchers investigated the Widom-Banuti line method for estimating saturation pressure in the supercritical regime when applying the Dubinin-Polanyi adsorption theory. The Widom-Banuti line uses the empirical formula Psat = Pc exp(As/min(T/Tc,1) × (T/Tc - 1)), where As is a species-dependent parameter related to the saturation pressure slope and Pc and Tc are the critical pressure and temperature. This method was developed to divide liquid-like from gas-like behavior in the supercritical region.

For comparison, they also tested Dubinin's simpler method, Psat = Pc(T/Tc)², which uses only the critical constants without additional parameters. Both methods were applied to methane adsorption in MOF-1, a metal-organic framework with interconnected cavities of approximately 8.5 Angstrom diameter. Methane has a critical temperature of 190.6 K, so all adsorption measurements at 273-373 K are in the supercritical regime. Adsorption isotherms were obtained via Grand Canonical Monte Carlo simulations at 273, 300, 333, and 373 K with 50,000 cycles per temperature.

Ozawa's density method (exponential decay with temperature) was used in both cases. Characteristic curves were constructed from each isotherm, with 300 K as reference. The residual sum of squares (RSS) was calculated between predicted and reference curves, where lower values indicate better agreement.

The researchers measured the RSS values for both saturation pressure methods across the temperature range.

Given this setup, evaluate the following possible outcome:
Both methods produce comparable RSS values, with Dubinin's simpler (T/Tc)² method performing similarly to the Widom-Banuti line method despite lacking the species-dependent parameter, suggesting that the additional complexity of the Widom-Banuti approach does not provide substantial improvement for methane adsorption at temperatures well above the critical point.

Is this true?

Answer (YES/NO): NO